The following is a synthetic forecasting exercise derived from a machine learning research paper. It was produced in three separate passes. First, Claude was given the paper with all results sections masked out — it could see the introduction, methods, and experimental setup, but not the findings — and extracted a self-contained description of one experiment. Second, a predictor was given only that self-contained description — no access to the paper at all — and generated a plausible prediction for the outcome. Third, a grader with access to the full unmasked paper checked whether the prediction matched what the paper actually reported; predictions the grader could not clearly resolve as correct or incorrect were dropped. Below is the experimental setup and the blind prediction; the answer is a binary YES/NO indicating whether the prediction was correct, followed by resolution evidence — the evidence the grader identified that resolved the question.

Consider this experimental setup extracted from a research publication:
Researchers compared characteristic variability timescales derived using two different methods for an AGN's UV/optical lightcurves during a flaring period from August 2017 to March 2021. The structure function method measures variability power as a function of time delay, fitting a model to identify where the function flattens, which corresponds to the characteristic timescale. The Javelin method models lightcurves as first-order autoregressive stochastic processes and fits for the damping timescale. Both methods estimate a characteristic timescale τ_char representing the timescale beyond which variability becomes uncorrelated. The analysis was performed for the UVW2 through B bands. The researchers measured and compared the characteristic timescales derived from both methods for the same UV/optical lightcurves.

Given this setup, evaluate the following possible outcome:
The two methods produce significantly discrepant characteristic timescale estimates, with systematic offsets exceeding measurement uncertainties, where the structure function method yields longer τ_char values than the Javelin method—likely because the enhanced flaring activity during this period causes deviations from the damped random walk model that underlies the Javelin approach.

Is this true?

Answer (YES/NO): NO